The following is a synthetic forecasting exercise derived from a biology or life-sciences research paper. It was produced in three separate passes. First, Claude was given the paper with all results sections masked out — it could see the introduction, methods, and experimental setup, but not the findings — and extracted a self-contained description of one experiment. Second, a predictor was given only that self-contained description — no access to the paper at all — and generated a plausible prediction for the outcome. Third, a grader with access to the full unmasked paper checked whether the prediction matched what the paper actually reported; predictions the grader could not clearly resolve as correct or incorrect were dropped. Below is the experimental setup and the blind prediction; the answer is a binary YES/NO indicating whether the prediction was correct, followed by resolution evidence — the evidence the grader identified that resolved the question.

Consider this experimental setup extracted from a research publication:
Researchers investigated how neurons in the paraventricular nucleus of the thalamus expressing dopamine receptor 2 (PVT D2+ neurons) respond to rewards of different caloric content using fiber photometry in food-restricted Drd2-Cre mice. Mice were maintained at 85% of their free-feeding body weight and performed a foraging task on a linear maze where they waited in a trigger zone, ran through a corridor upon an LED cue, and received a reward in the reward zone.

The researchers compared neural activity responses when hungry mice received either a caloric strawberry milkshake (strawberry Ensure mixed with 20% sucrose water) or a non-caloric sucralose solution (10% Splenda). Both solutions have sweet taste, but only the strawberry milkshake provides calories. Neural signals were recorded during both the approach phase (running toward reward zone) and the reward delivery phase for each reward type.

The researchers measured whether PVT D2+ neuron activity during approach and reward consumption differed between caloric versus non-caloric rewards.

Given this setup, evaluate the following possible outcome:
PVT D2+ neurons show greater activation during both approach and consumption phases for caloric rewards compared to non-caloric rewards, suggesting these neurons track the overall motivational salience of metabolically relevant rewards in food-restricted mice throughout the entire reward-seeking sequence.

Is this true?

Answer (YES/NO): NO